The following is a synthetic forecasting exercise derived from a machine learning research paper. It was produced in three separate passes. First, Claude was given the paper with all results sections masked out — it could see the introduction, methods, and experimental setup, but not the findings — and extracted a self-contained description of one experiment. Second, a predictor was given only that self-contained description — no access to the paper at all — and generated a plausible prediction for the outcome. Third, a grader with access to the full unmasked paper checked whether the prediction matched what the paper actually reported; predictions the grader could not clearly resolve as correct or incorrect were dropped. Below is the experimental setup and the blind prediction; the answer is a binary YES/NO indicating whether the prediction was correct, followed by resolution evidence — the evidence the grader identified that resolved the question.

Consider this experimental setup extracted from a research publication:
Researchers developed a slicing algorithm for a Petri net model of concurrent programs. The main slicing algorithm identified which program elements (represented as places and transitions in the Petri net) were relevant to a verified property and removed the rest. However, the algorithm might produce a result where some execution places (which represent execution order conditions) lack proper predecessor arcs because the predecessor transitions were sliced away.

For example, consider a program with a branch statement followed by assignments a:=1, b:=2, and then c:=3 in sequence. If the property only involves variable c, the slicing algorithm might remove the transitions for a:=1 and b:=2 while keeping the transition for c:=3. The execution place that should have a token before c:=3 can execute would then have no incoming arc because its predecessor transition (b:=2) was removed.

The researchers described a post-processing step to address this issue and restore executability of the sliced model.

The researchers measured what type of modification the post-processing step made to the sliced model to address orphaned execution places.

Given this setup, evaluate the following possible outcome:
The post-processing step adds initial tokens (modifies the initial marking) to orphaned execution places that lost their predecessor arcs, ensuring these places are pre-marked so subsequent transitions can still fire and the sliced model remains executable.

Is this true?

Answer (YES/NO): NO